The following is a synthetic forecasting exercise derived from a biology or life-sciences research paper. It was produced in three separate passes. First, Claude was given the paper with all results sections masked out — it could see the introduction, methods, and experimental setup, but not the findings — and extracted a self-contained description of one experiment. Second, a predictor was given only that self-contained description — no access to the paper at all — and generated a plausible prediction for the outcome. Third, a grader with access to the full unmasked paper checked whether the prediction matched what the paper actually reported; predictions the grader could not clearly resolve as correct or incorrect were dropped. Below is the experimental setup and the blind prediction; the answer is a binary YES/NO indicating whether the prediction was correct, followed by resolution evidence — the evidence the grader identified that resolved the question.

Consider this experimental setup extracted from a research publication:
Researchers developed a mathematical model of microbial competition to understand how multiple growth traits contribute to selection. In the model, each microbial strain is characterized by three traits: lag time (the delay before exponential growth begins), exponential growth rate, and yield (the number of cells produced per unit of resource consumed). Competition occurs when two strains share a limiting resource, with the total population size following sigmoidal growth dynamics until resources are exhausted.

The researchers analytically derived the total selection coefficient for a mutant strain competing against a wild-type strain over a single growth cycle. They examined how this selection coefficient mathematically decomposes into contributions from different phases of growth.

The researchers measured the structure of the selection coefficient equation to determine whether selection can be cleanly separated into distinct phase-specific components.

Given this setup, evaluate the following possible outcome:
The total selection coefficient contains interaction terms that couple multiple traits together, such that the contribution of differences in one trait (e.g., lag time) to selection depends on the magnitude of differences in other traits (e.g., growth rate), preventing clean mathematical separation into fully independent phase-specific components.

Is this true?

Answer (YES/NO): NO